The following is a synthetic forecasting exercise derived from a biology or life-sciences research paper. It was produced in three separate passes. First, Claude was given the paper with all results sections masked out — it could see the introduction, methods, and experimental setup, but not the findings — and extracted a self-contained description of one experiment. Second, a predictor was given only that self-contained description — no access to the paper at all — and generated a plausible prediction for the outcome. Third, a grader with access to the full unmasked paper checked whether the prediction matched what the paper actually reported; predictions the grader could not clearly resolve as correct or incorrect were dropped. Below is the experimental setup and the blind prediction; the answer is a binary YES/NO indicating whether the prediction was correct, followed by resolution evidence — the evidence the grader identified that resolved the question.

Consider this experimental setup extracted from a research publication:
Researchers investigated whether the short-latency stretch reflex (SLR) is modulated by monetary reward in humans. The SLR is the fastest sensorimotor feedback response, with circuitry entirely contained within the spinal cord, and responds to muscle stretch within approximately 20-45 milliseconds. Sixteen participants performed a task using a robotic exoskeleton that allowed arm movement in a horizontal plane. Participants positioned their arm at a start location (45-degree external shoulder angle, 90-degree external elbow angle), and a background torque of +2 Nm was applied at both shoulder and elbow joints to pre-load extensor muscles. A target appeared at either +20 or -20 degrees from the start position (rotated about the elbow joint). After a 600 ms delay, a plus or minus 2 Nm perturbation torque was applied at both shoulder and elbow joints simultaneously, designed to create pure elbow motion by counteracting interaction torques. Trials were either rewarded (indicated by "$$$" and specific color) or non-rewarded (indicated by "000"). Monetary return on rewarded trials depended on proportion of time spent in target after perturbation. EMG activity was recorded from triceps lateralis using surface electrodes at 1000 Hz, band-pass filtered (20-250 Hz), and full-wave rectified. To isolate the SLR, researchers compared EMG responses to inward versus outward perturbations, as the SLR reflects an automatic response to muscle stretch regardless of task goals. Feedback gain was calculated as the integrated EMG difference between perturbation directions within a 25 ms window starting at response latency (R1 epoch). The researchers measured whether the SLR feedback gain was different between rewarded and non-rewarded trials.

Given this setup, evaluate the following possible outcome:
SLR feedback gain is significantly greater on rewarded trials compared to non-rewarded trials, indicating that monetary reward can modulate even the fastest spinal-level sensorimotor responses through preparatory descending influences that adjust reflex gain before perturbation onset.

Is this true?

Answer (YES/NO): NO